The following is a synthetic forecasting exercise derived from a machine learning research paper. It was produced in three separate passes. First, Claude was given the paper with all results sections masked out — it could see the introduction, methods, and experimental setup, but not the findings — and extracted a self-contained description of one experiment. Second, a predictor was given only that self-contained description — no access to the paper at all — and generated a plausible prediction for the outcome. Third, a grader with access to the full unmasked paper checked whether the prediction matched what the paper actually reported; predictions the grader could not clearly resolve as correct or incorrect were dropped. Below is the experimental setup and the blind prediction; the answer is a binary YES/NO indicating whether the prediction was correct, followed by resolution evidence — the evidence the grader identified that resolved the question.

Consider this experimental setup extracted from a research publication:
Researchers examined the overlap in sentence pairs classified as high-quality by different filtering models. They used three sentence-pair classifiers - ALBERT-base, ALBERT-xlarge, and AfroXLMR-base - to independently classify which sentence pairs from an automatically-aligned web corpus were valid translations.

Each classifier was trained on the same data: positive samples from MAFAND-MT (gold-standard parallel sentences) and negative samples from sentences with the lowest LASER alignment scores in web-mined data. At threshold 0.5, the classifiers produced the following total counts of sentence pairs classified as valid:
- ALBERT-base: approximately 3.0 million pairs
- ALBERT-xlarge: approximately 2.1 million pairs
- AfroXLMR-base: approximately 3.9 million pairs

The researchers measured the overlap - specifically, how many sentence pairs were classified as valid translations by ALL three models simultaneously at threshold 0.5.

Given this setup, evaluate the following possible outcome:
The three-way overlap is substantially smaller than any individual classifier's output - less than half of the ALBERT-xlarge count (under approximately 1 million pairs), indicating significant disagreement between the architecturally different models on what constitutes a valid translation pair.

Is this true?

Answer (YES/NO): YES